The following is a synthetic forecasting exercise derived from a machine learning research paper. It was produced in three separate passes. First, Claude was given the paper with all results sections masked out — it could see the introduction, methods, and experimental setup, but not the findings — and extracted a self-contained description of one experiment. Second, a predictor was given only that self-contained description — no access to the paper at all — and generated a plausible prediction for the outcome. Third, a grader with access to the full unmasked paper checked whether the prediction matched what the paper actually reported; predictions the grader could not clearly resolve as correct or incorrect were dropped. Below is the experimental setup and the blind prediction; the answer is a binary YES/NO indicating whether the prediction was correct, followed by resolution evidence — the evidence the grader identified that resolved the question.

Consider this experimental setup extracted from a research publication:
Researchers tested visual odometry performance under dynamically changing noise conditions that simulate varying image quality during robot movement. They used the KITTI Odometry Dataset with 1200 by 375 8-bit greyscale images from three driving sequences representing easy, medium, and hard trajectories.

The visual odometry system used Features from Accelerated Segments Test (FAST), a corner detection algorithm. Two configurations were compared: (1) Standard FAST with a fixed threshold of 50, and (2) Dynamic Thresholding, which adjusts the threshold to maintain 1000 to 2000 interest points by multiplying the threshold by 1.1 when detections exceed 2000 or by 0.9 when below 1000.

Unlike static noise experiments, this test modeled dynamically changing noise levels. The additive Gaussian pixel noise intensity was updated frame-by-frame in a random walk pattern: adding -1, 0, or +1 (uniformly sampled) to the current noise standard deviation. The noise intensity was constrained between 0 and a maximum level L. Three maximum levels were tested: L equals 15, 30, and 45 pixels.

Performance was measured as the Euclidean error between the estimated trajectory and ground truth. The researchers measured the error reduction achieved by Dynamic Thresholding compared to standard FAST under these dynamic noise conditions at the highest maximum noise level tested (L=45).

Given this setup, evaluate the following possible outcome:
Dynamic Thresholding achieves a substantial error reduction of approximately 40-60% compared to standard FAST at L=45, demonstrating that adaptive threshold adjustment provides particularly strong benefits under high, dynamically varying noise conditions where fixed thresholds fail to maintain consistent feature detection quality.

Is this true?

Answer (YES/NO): NO